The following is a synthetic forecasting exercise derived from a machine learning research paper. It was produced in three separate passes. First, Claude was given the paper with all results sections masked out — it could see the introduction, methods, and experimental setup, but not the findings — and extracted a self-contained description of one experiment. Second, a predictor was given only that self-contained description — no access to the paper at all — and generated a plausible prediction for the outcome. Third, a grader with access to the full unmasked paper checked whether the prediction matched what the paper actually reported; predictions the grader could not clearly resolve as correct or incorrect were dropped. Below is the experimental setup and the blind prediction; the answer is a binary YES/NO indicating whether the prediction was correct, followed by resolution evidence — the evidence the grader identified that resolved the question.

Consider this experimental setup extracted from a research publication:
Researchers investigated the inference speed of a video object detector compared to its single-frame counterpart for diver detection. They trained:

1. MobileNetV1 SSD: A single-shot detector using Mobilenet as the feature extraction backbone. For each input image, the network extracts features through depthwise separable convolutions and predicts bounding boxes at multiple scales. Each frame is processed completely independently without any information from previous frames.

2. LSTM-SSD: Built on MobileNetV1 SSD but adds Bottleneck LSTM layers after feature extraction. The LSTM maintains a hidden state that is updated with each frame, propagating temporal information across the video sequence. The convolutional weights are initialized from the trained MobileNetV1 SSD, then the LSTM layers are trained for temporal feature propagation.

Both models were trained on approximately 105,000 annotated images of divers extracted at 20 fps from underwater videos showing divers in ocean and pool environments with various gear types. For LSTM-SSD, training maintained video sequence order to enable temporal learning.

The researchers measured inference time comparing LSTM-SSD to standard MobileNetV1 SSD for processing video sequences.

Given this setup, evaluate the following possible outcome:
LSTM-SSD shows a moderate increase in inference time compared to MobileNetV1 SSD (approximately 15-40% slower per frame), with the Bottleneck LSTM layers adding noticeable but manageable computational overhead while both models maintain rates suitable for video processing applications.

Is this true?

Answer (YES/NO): NO